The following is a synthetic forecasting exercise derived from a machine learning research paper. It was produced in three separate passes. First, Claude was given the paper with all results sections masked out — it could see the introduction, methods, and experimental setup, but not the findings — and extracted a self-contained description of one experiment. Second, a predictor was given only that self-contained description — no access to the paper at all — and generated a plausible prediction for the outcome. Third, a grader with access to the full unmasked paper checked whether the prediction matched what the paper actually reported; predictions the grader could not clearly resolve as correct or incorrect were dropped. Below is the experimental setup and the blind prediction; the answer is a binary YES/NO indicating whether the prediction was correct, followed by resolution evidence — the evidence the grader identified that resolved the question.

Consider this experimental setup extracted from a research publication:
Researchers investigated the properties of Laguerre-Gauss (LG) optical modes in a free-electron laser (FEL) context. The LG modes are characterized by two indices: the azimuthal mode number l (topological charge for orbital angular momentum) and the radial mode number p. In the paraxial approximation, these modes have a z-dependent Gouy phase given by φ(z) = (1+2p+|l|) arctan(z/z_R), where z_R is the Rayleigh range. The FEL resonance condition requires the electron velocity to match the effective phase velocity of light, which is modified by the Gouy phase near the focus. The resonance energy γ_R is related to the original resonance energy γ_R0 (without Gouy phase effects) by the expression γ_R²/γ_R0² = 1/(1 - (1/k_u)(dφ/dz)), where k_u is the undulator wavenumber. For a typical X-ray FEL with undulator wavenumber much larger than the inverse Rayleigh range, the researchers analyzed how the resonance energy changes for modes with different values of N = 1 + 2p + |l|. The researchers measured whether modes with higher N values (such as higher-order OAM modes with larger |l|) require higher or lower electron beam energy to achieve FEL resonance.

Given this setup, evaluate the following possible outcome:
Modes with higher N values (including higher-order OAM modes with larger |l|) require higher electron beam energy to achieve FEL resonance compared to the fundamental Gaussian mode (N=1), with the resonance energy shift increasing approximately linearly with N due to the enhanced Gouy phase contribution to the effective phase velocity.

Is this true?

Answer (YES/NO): YES